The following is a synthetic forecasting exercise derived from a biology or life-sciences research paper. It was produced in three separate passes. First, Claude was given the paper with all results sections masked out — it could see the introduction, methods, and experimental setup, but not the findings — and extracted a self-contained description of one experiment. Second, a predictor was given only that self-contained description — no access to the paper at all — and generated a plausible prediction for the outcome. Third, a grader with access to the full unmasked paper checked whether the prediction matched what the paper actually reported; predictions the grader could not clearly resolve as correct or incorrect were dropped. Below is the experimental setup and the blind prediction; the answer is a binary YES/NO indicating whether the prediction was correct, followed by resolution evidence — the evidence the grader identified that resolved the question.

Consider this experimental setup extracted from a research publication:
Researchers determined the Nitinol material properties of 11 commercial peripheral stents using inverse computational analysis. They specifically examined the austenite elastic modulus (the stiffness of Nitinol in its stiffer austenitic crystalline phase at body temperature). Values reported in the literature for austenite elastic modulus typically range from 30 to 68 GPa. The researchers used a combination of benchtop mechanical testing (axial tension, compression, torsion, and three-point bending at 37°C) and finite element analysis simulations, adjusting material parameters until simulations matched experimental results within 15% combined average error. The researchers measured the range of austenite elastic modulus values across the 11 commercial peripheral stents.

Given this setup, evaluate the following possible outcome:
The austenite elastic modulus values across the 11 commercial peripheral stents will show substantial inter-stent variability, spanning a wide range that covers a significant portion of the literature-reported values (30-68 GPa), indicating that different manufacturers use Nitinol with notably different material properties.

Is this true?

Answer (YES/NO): YES